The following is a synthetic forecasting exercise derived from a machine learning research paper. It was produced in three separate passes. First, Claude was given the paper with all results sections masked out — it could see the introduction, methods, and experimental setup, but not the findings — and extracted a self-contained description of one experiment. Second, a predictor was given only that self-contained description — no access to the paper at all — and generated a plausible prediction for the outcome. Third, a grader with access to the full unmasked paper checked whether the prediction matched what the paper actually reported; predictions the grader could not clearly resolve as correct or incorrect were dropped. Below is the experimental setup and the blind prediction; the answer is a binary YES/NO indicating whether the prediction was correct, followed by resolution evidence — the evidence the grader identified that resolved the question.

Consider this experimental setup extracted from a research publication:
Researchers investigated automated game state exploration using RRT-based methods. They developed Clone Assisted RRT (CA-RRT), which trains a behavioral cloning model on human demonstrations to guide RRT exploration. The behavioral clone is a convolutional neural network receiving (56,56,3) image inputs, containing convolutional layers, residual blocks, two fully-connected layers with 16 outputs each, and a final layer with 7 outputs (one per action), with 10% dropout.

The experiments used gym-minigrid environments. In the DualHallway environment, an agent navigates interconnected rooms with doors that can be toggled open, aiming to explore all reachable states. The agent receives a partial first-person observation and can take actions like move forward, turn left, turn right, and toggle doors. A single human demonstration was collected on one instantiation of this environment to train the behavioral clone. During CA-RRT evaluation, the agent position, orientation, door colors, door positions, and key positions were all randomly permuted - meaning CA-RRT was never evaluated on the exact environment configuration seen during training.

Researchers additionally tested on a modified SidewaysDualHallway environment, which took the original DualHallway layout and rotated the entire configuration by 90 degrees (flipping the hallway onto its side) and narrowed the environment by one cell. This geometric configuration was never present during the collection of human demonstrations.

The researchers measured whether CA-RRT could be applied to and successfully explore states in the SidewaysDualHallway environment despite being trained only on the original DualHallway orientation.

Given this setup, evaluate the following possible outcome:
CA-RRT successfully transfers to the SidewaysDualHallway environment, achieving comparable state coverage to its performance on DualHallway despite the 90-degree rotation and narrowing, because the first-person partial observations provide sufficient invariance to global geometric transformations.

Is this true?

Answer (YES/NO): NO